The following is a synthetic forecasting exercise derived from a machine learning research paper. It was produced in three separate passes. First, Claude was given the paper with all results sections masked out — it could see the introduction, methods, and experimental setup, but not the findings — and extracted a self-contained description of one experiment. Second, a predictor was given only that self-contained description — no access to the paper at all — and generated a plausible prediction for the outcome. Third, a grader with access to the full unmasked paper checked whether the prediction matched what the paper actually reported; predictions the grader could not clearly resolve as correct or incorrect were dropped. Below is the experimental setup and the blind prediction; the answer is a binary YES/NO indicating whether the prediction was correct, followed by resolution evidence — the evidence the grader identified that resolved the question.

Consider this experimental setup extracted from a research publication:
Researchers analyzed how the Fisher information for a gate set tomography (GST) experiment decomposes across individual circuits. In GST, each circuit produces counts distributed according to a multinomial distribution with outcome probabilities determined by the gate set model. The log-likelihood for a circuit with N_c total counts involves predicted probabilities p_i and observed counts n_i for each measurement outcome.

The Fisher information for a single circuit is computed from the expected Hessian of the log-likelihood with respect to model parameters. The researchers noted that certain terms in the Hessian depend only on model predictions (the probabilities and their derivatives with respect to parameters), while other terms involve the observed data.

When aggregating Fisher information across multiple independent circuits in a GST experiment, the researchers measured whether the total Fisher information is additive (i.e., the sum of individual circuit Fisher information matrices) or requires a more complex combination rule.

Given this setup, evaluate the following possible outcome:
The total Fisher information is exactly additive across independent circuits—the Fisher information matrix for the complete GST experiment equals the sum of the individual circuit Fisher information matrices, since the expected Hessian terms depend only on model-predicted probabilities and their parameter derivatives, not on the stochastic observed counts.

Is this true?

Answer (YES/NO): YES